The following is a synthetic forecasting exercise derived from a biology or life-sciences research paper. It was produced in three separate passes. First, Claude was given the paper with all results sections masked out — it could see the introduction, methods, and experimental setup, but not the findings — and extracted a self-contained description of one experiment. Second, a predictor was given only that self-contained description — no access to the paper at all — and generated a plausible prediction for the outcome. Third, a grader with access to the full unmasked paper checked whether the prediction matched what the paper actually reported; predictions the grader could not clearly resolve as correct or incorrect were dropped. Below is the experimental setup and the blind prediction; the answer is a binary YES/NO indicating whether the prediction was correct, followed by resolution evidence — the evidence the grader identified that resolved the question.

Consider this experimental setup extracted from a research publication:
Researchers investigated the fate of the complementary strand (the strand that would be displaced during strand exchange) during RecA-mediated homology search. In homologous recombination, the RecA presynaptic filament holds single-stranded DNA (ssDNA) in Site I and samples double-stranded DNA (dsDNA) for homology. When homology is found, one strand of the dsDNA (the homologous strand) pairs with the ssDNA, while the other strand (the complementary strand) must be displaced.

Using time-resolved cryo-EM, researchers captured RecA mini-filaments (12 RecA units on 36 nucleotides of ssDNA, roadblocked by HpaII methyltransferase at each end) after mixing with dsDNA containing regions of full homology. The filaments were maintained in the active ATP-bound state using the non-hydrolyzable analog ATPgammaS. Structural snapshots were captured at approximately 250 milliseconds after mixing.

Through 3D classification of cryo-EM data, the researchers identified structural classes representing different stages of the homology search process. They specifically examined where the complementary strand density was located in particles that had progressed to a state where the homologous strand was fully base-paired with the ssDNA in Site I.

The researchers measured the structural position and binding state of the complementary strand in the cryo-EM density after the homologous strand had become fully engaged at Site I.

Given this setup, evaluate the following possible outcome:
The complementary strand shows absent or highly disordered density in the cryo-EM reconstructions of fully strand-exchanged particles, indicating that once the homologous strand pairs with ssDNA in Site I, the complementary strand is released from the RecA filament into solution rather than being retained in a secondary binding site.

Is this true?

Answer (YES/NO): NO